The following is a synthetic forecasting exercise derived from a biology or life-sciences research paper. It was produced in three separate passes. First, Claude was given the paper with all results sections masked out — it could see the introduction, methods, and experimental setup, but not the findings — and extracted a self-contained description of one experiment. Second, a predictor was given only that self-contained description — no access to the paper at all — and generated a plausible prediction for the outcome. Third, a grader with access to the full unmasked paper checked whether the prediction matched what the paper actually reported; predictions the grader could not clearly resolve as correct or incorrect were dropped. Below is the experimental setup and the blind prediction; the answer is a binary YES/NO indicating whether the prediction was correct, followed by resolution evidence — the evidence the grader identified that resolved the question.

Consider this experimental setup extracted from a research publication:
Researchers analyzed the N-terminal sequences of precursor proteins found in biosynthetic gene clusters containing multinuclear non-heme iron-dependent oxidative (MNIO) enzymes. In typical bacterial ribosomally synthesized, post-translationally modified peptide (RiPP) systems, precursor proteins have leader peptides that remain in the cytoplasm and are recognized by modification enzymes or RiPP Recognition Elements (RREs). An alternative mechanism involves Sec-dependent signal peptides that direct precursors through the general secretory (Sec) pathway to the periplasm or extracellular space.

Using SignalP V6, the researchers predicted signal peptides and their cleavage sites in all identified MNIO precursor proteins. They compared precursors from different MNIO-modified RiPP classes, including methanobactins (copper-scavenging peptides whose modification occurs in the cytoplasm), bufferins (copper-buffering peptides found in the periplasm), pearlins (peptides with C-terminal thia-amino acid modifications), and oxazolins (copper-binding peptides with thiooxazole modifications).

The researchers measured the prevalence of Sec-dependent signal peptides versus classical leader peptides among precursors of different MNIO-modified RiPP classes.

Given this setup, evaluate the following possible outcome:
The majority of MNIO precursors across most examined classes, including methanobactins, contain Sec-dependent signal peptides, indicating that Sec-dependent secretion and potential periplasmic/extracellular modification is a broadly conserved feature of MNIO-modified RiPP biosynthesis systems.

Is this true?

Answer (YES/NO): NO